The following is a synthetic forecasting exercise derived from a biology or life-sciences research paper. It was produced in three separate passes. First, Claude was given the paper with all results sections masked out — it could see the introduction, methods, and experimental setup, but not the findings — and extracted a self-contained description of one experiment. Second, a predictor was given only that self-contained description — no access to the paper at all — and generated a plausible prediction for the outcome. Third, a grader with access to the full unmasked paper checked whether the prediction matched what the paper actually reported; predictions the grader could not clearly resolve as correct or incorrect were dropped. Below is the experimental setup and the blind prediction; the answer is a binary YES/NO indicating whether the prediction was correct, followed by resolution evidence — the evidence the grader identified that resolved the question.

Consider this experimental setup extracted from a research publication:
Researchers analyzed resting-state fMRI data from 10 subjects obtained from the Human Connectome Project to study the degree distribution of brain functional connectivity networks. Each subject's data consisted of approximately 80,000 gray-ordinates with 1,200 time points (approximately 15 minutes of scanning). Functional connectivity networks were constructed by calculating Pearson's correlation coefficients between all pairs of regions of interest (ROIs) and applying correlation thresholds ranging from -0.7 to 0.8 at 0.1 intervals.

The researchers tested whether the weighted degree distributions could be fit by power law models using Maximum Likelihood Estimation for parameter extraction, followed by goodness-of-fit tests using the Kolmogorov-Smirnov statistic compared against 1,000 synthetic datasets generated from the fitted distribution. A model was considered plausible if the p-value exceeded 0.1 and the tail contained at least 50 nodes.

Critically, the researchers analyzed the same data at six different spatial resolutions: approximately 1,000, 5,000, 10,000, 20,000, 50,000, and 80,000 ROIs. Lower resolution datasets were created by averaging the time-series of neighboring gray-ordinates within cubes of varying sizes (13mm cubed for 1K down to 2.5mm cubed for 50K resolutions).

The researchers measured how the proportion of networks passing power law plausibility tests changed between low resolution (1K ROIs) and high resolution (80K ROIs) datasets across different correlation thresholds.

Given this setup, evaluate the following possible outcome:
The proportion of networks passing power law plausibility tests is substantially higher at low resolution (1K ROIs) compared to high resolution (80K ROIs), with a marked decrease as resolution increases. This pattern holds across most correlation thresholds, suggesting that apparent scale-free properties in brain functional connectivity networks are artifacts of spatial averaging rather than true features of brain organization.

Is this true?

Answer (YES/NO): YES